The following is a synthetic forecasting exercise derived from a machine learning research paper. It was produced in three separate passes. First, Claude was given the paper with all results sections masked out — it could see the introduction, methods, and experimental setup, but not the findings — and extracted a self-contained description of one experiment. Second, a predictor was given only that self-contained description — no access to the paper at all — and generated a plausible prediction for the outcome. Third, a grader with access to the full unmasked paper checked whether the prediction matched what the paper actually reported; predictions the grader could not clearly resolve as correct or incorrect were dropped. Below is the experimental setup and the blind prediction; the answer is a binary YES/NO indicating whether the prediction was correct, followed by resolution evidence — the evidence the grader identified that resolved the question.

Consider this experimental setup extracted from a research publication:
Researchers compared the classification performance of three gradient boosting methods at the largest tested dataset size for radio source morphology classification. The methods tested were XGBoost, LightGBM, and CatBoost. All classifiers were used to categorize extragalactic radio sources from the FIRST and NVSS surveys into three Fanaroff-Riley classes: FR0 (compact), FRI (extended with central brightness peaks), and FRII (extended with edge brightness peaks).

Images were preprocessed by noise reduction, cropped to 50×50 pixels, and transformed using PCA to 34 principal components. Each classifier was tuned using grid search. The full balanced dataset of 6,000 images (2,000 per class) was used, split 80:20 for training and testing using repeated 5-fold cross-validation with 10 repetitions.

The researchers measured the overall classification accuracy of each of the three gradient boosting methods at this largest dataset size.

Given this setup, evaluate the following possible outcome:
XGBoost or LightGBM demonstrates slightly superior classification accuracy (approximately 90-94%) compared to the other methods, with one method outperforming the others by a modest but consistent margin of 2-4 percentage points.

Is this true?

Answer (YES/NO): NO